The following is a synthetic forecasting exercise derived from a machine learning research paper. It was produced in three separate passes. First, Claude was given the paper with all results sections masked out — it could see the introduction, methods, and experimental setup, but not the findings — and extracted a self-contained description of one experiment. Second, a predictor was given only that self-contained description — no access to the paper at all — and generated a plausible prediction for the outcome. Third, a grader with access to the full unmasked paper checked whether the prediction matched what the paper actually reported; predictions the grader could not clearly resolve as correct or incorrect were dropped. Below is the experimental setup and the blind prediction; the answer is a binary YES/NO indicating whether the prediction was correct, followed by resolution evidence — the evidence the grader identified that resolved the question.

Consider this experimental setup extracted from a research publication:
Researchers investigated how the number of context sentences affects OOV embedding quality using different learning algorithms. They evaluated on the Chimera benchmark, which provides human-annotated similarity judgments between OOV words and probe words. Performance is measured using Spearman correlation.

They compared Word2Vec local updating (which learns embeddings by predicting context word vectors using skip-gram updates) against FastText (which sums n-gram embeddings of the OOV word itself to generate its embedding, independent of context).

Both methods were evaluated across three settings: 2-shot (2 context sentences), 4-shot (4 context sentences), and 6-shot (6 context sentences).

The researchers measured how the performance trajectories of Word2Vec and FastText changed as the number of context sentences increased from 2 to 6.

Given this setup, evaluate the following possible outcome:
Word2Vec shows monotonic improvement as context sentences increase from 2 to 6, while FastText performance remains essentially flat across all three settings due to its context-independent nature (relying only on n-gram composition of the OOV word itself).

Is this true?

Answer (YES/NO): NO